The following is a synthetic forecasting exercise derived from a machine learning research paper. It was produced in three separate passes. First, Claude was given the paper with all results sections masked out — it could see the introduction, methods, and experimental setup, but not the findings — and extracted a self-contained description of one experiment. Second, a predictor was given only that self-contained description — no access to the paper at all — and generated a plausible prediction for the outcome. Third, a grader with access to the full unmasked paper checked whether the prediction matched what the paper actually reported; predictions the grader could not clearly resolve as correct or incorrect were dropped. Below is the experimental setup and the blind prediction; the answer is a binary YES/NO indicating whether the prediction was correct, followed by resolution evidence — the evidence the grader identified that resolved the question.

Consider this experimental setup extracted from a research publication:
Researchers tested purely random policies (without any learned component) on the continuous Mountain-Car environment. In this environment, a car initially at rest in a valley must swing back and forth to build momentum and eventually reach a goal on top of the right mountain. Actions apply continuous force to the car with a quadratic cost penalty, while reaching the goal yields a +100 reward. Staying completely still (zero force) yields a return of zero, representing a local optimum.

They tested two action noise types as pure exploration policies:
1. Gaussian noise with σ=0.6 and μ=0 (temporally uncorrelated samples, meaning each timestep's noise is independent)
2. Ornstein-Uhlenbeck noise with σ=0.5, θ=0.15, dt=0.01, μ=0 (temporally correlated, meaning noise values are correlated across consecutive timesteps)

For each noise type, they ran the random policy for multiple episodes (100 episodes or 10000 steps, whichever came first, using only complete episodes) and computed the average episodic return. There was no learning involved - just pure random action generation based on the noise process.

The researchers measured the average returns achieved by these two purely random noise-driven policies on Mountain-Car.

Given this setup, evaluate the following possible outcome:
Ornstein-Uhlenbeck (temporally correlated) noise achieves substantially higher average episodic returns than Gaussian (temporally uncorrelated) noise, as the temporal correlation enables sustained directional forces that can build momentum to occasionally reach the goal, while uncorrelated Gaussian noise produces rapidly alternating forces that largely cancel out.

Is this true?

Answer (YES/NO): NO